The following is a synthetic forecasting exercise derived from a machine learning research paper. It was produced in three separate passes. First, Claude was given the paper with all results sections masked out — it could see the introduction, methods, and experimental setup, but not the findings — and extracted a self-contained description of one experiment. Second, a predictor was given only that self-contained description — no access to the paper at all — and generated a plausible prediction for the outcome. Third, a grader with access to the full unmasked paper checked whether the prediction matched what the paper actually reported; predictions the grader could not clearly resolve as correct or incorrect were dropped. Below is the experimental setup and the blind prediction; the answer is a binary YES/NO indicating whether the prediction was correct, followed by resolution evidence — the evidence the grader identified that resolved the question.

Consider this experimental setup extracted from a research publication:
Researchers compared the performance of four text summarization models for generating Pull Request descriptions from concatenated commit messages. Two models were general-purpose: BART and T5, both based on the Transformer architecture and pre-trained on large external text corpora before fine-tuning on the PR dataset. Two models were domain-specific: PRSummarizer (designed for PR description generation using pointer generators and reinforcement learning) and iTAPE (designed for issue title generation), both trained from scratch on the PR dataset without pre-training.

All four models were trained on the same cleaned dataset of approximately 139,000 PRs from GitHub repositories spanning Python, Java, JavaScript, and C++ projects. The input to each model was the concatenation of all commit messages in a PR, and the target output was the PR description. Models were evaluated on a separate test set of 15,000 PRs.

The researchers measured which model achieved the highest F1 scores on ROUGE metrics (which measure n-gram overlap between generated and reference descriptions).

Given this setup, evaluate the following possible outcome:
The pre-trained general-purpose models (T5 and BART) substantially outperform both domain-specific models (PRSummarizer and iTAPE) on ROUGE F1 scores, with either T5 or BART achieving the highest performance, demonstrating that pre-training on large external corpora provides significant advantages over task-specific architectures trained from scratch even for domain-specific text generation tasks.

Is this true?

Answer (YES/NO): NO